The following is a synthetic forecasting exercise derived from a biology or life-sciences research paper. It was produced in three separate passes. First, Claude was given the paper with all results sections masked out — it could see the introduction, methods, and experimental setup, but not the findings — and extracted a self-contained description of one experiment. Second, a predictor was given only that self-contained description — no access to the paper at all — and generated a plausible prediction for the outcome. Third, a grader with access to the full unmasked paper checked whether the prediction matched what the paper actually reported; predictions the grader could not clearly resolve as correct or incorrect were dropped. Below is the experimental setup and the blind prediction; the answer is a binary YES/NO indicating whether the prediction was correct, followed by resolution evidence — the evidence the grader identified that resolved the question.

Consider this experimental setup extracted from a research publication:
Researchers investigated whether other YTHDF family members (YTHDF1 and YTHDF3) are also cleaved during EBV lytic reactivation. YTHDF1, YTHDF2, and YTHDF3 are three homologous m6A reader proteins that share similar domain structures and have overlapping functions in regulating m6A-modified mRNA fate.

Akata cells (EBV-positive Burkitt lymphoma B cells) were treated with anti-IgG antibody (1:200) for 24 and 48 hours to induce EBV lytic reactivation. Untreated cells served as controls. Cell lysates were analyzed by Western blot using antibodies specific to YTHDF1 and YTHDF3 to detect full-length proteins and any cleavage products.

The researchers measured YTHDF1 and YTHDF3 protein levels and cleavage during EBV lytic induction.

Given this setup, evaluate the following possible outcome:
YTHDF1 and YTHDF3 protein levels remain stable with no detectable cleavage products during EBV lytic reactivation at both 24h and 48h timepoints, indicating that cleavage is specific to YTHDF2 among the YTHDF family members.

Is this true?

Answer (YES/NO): NO